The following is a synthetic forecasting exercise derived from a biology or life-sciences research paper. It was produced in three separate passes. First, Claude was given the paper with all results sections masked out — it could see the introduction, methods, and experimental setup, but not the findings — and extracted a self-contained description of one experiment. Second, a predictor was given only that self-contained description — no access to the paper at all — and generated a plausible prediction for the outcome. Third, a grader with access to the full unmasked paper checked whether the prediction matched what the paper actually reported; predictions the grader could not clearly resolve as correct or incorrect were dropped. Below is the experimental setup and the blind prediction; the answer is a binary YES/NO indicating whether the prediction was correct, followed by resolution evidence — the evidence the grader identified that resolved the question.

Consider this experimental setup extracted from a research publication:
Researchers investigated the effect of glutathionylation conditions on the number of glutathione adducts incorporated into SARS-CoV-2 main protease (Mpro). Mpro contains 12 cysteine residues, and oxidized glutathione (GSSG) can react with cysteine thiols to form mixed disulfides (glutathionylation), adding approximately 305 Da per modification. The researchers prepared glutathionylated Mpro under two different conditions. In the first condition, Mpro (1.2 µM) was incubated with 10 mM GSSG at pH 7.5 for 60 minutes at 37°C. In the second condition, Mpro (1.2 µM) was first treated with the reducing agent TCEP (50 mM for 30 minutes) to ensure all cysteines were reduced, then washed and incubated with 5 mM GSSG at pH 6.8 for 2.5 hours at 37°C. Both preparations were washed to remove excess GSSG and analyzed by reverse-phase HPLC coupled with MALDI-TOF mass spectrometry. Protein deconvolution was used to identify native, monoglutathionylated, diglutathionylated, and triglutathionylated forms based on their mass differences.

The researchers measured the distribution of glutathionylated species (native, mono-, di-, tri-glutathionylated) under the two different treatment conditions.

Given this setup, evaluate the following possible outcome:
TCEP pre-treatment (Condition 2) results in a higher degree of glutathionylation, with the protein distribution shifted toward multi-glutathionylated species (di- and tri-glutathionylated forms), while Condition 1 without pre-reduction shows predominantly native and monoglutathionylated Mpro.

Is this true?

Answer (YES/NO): NO